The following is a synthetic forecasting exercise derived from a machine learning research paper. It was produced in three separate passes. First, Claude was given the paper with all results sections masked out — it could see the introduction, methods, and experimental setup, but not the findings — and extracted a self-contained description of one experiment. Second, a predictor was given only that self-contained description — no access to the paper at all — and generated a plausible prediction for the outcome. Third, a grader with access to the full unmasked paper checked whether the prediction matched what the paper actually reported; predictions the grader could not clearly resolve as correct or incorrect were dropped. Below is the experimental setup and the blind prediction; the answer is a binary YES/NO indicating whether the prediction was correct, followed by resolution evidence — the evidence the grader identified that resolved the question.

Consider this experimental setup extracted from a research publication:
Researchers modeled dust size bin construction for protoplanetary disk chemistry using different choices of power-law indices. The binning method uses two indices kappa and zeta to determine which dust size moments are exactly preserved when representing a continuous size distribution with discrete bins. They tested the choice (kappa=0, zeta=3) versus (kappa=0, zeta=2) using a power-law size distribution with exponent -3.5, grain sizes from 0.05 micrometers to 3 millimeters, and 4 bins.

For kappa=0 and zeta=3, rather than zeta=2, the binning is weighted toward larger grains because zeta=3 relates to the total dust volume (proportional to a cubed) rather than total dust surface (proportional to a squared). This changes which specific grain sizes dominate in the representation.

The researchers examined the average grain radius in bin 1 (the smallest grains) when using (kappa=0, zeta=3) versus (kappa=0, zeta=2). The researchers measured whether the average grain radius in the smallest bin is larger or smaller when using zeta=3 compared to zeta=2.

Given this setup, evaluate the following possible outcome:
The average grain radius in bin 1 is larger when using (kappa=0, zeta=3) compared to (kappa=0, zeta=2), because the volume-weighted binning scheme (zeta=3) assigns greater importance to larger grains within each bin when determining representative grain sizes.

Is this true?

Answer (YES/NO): YES